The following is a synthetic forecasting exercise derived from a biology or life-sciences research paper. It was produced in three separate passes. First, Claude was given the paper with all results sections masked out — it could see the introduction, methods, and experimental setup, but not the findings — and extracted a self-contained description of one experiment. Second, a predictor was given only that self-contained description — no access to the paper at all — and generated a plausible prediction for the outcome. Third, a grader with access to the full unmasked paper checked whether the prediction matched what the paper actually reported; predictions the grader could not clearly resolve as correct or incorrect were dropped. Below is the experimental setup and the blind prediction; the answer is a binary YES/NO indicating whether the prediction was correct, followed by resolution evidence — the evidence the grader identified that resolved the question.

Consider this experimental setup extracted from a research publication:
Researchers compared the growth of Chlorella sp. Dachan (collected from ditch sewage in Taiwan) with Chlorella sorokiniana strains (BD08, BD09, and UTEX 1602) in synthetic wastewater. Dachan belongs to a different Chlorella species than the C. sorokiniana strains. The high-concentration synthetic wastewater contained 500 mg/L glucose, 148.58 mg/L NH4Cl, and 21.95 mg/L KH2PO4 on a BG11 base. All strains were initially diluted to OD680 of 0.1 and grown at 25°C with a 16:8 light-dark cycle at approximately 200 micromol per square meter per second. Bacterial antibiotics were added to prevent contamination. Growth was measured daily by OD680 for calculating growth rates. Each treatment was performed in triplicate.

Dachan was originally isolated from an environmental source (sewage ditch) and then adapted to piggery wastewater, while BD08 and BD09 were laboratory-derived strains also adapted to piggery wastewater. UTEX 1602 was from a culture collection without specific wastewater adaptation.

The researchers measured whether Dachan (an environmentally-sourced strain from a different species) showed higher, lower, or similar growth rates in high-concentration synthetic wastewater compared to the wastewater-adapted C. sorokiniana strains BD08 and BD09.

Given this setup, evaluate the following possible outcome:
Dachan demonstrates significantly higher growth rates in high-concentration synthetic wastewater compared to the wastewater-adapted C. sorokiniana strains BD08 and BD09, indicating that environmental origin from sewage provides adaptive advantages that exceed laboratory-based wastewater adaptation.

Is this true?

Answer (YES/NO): NO